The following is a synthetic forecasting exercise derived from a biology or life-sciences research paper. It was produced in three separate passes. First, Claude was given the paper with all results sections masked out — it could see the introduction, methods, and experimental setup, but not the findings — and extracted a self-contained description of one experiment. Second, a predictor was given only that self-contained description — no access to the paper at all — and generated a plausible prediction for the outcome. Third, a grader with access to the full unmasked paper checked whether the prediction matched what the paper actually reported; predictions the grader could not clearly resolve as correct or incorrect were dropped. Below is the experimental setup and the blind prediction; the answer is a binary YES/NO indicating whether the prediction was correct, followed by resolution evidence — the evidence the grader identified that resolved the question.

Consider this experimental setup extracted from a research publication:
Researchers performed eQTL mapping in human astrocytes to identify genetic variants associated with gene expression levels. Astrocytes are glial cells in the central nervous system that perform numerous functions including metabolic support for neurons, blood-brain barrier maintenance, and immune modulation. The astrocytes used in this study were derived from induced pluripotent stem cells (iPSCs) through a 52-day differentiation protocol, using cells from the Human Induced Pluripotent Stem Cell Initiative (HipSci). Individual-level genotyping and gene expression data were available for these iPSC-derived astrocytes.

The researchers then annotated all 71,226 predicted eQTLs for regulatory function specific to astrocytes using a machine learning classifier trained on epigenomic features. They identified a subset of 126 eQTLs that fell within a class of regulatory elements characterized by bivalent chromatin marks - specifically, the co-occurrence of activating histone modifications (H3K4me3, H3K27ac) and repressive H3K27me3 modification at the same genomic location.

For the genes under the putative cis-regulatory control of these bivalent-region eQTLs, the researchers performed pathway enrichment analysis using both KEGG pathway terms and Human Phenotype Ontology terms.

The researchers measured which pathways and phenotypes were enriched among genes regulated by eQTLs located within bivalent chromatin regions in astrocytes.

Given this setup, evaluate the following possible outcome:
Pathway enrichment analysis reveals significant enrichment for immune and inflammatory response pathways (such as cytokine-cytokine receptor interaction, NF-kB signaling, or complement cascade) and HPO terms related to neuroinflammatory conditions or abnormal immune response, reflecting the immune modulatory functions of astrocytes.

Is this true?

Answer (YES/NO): NO